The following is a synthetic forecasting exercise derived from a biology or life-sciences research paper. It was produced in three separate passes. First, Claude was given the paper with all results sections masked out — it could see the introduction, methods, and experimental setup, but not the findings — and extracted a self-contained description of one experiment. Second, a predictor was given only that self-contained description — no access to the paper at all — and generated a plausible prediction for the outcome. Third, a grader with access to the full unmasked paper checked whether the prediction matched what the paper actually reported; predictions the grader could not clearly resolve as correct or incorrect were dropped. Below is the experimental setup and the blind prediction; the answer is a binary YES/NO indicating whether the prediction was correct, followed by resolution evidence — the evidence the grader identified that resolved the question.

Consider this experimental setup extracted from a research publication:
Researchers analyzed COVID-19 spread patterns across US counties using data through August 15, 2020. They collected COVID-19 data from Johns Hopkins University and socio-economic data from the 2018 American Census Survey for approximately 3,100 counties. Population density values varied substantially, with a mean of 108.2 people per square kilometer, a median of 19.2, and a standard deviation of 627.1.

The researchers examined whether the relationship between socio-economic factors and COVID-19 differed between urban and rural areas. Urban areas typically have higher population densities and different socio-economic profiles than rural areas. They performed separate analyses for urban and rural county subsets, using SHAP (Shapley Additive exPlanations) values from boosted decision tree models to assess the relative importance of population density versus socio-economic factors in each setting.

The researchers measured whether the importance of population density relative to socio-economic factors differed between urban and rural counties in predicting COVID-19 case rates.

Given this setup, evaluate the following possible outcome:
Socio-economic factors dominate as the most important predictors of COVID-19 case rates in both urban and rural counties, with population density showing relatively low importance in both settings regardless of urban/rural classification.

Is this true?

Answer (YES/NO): NO